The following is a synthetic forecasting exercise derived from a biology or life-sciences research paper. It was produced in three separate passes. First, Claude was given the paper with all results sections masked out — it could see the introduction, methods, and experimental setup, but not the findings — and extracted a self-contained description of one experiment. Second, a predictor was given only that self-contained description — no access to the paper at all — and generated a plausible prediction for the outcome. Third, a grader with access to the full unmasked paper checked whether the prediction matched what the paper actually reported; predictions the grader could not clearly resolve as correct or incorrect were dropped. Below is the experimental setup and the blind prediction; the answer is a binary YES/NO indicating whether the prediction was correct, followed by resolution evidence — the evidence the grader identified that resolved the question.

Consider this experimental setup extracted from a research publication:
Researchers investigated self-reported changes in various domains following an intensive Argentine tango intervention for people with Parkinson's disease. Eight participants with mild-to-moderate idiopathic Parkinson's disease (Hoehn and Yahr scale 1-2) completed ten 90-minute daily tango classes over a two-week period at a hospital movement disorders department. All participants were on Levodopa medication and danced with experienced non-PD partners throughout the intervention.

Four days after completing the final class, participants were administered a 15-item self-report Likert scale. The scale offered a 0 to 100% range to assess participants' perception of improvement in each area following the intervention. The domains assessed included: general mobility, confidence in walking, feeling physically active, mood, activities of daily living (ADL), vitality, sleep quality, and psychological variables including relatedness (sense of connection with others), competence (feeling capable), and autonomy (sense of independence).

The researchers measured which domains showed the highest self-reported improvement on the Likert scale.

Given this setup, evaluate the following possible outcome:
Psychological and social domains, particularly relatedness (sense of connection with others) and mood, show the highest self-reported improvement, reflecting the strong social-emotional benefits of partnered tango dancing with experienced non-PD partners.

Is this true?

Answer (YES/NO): NO